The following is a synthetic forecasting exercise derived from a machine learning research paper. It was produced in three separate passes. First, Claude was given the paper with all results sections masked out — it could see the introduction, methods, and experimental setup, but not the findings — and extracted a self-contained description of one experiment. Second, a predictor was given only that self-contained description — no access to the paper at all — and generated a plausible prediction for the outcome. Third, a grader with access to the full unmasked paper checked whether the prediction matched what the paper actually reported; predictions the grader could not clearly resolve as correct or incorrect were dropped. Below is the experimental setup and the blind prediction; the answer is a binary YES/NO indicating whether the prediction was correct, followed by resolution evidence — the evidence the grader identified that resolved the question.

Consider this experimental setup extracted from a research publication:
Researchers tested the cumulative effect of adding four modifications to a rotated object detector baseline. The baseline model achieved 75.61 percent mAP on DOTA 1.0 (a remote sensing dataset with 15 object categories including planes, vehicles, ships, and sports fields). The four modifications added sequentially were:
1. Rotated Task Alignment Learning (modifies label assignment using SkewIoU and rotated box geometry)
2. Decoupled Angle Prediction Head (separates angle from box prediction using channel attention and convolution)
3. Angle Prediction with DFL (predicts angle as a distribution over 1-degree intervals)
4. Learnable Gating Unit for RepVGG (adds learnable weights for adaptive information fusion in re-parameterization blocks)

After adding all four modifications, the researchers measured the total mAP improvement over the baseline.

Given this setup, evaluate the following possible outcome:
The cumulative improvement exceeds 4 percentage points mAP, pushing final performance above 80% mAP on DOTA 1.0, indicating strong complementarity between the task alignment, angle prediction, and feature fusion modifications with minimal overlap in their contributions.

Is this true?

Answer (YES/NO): NO